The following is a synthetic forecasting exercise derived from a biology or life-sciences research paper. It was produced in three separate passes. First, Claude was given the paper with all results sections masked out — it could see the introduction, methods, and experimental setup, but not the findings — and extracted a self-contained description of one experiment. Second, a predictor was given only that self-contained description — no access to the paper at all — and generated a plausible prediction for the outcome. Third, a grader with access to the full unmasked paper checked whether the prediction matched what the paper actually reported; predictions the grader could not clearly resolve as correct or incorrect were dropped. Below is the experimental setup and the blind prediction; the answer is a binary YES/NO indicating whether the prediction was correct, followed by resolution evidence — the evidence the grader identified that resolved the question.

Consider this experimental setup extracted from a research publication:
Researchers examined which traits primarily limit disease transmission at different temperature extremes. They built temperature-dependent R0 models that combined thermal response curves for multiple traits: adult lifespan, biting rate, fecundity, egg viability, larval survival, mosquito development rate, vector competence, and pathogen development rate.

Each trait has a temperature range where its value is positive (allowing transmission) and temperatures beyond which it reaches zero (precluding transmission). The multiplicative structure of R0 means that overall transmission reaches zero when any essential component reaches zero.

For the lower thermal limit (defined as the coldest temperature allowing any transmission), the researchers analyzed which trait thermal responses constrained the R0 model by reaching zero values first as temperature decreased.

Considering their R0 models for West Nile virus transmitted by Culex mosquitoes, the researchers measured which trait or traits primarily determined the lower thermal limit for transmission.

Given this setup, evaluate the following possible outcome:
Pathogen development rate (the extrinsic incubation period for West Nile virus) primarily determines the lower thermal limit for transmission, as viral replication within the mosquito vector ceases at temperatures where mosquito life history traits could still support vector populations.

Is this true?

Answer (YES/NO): NO